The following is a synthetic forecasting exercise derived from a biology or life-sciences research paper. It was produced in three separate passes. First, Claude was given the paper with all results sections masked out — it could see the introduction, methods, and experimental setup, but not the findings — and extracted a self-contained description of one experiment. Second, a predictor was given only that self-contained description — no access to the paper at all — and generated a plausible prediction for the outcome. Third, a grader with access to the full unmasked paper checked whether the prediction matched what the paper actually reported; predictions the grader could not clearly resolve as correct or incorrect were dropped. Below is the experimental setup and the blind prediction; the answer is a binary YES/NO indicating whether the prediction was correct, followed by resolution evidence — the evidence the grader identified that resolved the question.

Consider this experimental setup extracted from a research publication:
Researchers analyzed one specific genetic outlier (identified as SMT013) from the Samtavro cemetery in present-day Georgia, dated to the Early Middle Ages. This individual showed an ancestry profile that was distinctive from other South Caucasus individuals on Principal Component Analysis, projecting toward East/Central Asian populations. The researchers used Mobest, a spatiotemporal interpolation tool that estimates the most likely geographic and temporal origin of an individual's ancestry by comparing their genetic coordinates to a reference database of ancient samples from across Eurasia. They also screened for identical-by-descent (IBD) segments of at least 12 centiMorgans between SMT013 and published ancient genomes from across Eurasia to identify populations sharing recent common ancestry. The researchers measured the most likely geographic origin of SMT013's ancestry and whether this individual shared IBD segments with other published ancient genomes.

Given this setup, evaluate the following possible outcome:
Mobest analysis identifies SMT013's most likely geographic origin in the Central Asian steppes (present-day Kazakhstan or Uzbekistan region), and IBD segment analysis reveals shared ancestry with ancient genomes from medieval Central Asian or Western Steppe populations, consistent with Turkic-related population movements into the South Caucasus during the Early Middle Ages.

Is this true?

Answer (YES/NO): NO